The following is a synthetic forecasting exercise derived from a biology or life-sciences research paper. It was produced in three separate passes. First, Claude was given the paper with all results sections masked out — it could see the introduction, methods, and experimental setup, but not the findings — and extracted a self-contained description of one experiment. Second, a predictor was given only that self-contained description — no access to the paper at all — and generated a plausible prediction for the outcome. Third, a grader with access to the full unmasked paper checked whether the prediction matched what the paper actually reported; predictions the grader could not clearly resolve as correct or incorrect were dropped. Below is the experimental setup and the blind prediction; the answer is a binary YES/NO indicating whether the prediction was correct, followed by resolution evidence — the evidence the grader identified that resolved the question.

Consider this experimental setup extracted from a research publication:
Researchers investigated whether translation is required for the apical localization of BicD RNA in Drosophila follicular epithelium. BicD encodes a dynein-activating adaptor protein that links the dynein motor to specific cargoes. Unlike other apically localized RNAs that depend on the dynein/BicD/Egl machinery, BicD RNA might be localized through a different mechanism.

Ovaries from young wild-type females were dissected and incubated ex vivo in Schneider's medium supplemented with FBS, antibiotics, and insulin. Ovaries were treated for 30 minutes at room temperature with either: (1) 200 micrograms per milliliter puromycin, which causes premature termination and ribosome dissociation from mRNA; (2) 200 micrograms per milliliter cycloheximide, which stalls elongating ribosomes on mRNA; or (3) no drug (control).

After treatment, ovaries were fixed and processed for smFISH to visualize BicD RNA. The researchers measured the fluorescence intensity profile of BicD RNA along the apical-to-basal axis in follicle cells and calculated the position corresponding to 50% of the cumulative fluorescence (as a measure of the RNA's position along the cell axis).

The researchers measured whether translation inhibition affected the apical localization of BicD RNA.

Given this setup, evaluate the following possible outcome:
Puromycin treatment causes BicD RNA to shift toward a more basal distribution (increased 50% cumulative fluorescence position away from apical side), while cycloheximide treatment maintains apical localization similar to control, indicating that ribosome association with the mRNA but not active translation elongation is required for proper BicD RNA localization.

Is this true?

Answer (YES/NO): YES